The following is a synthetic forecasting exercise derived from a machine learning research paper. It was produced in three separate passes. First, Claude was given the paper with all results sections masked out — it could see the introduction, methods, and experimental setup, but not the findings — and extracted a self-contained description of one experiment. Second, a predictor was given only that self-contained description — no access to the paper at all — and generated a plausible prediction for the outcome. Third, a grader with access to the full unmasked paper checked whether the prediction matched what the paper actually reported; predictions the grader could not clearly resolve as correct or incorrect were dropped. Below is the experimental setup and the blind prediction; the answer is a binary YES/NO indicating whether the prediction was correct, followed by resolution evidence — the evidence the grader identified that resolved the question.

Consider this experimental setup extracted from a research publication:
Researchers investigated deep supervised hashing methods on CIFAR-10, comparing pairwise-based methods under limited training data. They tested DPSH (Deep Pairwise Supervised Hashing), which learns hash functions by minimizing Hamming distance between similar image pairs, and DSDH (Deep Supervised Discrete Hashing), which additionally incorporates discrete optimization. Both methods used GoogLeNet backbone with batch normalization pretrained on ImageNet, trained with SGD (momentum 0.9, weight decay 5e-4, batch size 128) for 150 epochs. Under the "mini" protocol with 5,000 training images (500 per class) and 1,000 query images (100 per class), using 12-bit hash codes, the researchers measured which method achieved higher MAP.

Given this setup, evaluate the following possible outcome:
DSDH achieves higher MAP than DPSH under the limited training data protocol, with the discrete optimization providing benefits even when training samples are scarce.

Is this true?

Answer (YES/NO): YES